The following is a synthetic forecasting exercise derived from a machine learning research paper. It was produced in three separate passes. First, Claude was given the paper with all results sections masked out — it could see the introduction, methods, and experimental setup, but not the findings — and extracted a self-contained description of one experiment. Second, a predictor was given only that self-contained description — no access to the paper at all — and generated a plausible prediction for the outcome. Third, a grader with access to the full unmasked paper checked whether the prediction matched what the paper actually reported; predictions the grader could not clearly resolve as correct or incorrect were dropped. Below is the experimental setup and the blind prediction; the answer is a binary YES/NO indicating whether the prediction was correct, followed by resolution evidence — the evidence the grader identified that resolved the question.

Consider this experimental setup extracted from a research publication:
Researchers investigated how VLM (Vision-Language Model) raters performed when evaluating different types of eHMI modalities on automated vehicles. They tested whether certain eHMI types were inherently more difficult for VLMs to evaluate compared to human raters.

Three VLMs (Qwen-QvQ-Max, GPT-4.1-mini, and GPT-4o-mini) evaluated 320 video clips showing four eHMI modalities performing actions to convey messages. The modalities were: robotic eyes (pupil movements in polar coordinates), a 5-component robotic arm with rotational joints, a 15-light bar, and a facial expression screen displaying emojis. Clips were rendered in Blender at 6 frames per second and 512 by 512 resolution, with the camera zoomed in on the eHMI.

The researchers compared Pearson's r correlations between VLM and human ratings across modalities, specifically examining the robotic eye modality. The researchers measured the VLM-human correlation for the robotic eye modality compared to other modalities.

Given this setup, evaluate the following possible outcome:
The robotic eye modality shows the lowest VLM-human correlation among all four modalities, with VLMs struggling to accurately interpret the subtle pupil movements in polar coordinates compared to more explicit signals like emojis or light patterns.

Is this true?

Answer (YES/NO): NO